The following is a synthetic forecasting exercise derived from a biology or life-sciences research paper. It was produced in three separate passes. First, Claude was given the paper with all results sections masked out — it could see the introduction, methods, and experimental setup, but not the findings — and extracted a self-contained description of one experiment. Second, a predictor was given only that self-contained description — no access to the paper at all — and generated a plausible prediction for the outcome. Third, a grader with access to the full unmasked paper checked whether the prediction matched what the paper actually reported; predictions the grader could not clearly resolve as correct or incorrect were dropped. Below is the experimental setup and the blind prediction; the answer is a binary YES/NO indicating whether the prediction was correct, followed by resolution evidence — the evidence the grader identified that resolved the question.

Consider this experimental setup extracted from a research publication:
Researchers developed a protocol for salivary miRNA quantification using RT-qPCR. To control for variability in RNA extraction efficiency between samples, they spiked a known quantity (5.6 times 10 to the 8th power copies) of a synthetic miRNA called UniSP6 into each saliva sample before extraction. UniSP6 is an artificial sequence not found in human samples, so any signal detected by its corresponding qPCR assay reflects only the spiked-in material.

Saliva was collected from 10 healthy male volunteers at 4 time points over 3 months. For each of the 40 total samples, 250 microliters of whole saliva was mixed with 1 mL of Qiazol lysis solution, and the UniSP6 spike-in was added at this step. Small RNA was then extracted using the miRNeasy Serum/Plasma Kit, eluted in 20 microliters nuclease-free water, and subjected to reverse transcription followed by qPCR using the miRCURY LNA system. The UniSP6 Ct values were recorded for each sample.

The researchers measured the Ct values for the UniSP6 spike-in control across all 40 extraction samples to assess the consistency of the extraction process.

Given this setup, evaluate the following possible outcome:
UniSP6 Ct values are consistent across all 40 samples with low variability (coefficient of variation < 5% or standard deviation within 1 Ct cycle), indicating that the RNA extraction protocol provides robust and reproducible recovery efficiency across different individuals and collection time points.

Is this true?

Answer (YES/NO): YES